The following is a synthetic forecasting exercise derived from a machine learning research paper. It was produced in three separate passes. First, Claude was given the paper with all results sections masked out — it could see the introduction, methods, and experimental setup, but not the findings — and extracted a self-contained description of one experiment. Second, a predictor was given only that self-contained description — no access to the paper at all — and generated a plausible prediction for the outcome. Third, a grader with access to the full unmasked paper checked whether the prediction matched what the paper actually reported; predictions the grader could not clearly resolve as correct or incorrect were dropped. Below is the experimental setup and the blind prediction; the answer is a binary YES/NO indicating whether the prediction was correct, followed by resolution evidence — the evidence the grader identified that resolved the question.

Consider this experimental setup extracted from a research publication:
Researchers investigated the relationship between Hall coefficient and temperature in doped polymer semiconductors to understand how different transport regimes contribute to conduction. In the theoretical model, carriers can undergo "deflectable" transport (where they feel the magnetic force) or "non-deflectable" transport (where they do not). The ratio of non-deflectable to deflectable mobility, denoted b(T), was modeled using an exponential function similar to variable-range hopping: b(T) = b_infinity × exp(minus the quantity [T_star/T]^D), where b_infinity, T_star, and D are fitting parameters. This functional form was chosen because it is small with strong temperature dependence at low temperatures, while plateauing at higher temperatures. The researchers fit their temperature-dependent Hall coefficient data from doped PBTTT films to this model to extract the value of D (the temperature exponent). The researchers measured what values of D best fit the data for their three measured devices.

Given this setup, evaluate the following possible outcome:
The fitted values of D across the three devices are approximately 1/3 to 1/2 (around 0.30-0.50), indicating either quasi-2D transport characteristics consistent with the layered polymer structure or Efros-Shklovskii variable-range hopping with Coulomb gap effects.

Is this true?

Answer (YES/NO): NO